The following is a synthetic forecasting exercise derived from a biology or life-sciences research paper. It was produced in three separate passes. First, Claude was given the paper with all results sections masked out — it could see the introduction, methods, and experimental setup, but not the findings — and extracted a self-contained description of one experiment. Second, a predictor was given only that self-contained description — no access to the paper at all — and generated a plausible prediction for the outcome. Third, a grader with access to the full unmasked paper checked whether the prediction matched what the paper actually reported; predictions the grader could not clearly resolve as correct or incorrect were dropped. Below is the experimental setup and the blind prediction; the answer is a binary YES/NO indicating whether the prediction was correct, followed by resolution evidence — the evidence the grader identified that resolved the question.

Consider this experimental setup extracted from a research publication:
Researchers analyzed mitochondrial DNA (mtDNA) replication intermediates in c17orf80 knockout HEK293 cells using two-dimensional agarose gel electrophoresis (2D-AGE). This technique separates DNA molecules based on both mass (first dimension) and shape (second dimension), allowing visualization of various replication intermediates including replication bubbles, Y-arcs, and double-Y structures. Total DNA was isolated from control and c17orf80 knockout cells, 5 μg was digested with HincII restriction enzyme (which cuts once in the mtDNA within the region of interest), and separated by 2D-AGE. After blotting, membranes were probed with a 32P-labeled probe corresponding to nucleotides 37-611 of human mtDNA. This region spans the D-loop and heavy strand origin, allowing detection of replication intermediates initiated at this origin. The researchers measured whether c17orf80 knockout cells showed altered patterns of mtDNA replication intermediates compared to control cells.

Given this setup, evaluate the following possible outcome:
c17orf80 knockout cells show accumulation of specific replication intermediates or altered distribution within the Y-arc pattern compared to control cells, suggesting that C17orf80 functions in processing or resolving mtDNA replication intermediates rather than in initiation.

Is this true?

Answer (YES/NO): NO